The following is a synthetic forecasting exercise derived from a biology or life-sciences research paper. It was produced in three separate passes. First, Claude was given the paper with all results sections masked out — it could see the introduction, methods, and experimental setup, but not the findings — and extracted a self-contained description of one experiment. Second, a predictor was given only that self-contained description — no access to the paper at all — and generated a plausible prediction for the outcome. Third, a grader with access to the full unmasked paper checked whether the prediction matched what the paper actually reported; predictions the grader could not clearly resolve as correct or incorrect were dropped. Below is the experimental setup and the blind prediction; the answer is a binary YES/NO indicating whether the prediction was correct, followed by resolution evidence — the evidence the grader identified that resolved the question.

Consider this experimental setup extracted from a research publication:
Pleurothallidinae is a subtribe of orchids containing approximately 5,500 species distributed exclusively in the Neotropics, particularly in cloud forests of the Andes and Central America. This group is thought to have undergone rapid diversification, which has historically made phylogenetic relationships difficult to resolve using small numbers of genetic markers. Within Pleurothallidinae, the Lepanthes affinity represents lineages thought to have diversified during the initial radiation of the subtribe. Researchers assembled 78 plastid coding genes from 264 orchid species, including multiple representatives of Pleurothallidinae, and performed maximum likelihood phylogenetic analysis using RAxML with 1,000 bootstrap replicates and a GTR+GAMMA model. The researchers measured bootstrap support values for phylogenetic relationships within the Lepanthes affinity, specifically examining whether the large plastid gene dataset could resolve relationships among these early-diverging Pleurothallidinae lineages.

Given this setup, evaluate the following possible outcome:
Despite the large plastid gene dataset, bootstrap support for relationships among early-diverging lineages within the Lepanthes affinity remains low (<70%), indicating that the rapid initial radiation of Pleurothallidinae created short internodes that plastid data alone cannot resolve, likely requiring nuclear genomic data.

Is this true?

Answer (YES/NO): NO